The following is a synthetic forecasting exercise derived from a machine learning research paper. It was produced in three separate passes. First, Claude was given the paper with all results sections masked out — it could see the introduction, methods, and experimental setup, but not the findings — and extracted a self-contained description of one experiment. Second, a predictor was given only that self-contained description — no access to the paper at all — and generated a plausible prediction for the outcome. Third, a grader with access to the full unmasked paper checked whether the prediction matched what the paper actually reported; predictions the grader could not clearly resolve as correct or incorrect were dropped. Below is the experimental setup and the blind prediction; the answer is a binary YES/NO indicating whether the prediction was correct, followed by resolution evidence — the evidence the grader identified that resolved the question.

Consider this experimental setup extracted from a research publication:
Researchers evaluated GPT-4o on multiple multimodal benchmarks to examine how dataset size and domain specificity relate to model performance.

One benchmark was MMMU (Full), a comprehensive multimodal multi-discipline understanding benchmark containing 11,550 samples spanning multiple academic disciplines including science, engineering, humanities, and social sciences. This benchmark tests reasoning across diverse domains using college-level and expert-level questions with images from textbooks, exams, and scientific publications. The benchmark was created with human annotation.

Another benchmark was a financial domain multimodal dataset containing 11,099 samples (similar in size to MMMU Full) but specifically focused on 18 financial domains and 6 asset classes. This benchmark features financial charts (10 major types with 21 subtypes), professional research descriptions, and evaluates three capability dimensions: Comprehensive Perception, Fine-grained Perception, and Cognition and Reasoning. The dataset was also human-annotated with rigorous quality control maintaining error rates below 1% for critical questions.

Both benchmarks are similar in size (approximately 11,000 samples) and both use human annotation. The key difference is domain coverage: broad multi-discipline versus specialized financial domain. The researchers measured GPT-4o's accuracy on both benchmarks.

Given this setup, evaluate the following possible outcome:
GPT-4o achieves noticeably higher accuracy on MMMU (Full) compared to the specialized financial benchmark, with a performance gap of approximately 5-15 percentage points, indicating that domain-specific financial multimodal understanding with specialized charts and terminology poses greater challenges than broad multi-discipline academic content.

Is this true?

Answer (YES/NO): NO